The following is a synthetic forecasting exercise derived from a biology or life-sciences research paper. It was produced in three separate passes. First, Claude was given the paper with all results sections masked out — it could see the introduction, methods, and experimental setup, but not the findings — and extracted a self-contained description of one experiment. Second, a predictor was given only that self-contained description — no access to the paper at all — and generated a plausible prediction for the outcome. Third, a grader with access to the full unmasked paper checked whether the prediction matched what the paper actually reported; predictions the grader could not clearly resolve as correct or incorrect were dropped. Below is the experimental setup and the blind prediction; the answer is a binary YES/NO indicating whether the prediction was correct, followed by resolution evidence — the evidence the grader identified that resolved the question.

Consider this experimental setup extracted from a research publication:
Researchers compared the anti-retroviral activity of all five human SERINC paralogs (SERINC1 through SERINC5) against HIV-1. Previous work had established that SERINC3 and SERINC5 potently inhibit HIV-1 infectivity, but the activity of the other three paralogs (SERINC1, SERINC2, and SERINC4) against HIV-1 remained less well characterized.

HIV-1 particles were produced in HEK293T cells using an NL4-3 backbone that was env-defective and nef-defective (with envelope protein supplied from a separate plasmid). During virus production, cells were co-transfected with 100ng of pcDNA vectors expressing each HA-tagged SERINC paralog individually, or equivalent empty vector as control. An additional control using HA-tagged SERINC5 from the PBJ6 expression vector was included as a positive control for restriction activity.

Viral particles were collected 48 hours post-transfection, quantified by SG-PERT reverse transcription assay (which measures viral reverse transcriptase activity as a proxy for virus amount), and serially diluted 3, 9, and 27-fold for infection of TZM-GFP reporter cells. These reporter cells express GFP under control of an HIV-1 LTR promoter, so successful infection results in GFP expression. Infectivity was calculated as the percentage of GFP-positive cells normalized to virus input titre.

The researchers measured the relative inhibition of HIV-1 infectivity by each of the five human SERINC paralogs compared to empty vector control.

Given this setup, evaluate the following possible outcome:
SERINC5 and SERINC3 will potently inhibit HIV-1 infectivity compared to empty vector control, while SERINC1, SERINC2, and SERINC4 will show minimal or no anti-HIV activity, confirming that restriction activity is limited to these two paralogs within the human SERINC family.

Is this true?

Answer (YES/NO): NO